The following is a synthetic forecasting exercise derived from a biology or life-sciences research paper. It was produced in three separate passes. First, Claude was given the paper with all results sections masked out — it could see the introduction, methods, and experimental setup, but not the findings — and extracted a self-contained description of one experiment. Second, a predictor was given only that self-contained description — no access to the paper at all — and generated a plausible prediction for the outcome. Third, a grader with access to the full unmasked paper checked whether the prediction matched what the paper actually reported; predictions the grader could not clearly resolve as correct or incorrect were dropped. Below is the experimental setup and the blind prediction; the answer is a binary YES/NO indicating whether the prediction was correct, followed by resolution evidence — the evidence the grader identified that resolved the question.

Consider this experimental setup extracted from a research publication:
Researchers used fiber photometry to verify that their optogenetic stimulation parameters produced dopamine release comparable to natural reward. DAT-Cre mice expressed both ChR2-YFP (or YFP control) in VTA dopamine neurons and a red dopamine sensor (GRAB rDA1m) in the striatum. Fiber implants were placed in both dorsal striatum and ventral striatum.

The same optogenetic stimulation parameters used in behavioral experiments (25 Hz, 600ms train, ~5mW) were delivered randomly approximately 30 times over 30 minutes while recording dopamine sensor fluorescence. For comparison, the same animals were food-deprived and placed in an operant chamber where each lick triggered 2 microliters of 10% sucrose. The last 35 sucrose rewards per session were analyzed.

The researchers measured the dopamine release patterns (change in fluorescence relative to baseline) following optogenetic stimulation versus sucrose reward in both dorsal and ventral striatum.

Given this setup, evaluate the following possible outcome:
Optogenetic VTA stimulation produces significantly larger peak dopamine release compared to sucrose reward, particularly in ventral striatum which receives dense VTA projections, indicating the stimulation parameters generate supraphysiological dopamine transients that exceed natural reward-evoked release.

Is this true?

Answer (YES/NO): NO